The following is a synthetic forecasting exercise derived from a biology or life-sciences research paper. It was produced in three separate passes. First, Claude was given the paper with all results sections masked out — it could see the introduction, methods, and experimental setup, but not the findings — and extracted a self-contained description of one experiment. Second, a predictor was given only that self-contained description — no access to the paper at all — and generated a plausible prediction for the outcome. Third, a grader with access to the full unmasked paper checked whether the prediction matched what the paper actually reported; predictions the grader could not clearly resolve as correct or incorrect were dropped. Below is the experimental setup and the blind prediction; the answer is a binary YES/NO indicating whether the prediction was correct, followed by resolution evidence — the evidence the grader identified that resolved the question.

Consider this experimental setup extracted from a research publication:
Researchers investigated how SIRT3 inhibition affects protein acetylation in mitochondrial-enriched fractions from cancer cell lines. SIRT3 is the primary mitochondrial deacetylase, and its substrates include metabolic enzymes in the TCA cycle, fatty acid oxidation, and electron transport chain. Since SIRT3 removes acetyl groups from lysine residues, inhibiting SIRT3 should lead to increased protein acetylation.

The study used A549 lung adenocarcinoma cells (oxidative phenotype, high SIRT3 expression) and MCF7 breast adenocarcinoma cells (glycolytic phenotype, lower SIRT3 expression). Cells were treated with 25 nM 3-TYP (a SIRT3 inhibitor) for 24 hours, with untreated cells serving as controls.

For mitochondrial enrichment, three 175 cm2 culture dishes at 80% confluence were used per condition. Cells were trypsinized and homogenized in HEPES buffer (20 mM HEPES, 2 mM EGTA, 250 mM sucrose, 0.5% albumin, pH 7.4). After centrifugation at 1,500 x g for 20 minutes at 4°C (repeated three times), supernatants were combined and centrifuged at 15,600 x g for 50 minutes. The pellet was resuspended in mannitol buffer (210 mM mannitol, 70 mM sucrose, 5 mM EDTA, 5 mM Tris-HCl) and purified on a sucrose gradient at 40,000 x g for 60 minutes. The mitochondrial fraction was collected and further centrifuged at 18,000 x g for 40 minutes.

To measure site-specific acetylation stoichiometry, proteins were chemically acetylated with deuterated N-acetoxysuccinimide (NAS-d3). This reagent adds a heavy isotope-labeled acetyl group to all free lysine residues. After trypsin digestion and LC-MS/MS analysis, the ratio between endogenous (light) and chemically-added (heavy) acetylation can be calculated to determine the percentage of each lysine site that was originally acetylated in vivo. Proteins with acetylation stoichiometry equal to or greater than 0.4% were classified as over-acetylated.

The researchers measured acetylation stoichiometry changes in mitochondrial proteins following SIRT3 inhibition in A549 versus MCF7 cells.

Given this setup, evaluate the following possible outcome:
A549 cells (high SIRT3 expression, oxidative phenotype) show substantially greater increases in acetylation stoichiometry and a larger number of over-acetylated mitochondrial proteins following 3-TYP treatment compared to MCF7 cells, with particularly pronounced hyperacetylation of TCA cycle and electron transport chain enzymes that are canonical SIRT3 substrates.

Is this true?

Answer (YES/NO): NO